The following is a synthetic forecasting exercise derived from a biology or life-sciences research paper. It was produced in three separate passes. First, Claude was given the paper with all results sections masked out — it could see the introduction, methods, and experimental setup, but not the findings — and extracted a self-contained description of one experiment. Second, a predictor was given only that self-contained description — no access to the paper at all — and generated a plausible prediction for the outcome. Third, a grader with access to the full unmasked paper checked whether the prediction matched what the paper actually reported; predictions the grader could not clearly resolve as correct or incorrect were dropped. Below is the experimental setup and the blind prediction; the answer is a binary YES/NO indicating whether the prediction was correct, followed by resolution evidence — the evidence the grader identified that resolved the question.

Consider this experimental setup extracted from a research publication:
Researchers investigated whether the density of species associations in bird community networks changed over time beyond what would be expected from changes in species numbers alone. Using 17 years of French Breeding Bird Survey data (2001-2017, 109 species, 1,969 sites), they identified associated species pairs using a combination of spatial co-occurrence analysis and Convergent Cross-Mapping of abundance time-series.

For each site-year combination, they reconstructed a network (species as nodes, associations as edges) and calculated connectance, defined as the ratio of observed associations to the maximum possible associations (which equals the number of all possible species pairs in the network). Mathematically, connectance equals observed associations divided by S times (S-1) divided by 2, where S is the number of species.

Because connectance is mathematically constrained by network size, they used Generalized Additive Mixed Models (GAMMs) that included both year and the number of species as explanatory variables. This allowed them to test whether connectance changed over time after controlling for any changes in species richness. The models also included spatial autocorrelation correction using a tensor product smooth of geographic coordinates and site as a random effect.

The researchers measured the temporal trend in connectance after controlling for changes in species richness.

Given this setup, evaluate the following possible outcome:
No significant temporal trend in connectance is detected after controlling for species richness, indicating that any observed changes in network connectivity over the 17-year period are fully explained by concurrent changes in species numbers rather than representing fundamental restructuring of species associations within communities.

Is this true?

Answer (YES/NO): NO